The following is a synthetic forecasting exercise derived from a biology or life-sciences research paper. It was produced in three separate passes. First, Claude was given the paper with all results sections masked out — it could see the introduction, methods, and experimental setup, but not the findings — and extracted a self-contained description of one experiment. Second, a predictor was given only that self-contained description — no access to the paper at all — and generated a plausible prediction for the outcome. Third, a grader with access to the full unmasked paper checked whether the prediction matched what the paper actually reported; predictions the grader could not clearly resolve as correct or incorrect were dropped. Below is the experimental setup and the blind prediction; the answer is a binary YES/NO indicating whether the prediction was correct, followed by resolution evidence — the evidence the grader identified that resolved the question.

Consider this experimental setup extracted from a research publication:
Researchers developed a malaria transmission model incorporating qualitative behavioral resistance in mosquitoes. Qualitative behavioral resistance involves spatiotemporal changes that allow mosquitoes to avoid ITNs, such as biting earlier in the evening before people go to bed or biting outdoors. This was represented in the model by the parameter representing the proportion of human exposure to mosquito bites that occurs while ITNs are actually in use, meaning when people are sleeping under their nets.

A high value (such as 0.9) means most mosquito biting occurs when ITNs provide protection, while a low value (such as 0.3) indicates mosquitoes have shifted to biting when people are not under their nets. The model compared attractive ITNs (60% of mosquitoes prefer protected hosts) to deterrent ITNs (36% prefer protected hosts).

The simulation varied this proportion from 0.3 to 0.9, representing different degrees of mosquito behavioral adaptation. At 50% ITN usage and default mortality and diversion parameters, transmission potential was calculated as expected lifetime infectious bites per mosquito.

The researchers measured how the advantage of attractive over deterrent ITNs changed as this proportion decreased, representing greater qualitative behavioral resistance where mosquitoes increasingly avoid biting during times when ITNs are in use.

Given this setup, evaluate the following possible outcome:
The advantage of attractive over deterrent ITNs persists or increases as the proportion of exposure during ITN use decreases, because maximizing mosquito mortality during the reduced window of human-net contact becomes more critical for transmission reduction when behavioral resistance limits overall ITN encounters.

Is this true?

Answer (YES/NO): NO